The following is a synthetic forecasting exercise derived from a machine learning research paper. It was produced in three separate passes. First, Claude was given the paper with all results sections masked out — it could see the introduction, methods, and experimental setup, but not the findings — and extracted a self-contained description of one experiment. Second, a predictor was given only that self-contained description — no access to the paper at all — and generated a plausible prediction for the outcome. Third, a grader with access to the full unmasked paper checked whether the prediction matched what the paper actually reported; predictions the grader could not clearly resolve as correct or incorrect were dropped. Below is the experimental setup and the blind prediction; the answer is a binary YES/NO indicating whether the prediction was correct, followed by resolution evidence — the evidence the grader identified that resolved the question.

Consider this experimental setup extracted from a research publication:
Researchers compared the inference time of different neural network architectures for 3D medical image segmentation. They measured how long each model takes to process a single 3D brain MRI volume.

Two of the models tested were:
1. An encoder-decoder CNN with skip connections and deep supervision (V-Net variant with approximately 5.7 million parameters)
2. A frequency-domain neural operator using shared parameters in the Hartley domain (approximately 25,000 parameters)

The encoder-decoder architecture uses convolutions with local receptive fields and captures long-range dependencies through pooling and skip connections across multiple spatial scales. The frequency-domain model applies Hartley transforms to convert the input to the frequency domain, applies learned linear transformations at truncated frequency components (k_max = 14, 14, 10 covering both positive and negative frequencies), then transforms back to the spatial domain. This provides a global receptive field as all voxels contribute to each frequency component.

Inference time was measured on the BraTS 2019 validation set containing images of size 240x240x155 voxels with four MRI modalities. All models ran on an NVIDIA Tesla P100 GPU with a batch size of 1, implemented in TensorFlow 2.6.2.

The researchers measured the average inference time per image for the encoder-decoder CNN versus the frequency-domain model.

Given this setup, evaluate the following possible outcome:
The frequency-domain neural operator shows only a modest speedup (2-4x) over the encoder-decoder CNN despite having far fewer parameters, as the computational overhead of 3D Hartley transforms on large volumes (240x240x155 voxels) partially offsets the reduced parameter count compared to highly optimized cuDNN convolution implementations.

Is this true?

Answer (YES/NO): NO